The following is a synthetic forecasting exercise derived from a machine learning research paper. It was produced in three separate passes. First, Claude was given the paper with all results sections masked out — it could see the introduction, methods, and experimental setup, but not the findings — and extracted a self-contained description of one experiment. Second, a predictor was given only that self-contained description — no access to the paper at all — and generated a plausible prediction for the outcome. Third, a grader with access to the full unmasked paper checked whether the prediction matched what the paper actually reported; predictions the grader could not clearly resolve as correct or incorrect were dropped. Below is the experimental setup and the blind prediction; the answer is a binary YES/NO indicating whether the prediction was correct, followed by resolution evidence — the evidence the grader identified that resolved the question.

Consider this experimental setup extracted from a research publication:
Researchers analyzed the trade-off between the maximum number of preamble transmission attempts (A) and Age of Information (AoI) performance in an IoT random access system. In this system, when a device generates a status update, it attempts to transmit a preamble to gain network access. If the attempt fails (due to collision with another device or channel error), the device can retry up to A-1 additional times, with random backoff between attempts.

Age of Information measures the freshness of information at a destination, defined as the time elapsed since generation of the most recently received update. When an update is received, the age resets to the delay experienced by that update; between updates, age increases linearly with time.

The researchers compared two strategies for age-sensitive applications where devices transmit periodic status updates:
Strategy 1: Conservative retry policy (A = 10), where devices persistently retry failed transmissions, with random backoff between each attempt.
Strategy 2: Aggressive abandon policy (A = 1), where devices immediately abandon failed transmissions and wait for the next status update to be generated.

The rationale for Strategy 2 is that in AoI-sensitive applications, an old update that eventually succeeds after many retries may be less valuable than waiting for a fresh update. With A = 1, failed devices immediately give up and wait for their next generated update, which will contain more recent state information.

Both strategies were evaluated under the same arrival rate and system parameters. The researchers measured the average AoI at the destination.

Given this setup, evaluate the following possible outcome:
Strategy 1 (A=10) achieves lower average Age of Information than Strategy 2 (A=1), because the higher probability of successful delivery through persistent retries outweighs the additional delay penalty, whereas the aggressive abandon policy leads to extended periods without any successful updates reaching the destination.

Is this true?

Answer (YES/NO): NO